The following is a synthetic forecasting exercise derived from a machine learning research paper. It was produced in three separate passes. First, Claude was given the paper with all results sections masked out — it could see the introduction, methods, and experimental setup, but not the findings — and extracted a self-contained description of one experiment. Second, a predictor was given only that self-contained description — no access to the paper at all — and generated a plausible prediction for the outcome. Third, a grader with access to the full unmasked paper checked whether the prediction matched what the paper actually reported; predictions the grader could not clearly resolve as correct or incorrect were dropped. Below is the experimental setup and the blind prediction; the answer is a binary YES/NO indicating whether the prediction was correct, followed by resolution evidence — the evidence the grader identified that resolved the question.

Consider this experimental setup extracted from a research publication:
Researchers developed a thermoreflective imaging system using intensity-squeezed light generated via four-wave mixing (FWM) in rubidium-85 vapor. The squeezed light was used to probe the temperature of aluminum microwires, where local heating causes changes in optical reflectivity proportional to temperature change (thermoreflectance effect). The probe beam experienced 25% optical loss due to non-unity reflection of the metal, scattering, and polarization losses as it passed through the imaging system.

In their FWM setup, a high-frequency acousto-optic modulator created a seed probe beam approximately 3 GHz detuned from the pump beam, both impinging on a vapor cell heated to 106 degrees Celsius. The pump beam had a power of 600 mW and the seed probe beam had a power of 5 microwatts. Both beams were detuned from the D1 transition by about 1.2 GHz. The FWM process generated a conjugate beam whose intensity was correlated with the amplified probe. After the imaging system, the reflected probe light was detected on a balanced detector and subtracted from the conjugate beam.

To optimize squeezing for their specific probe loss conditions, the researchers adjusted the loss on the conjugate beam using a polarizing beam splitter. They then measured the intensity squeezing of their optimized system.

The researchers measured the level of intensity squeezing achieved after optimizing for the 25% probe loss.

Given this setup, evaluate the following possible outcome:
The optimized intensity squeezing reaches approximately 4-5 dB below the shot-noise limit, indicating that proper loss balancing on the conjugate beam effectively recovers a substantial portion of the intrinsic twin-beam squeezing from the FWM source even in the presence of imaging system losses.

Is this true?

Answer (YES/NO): YES